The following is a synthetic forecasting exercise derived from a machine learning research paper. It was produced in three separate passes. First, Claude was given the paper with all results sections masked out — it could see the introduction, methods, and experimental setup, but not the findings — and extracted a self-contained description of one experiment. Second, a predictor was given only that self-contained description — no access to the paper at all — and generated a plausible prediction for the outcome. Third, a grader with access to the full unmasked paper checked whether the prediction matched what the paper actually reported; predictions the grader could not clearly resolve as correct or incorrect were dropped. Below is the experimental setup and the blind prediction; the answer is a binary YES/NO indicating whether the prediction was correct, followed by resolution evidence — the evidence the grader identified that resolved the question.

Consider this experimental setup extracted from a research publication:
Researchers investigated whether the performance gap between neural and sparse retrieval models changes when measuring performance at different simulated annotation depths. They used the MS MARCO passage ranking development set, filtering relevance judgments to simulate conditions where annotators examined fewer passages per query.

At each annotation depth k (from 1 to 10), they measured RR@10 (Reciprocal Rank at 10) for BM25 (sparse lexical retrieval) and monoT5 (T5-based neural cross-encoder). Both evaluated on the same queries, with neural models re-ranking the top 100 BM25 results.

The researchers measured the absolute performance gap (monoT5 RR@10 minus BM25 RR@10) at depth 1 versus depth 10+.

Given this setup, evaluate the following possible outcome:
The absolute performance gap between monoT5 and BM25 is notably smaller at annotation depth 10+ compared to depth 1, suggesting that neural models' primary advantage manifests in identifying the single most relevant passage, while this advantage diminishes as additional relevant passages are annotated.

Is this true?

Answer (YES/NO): NO